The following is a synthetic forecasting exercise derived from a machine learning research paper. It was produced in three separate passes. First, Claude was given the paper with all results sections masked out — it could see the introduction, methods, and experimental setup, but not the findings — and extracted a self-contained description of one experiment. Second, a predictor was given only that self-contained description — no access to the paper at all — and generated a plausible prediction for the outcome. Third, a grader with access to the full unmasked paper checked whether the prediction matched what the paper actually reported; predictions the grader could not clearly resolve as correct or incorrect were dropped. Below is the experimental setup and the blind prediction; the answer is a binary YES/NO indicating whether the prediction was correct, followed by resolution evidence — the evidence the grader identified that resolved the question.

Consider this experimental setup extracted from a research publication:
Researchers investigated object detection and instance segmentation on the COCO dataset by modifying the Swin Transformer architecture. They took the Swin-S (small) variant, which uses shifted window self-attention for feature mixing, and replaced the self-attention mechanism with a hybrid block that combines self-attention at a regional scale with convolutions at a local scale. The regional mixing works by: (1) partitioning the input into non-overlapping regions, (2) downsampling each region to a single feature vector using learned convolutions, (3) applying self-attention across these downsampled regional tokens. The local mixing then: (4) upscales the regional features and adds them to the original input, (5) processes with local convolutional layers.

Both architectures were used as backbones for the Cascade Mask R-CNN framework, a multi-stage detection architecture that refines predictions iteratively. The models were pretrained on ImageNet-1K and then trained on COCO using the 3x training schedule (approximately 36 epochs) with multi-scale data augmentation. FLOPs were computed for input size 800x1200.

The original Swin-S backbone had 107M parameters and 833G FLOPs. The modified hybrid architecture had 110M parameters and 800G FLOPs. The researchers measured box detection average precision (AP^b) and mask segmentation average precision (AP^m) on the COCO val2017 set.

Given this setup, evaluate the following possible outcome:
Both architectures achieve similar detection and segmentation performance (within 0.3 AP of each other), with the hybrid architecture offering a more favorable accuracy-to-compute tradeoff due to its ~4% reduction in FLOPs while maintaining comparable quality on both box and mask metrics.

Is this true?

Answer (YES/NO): YES